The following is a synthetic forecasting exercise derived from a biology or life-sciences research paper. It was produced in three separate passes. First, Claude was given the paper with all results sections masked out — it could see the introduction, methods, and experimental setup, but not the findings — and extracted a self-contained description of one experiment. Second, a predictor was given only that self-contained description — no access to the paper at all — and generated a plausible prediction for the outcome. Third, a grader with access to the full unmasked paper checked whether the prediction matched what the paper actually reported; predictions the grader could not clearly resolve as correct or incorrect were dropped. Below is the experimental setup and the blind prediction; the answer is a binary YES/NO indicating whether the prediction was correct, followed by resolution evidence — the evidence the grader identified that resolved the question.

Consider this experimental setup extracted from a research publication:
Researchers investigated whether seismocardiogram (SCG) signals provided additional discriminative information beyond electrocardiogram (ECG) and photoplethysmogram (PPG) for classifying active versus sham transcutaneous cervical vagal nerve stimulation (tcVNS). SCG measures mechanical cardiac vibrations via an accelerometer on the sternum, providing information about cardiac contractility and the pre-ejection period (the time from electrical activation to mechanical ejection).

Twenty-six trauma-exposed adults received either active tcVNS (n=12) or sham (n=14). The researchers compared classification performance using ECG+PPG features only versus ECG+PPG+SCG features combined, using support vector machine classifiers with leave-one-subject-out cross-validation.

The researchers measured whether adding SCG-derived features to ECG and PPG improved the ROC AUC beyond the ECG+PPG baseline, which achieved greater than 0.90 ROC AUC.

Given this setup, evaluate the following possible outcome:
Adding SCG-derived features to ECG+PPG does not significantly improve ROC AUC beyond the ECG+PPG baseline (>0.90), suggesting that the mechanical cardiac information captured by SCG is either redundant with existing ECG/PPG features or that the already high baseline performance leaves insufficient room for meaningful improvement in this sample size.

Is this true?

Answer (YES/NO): YES